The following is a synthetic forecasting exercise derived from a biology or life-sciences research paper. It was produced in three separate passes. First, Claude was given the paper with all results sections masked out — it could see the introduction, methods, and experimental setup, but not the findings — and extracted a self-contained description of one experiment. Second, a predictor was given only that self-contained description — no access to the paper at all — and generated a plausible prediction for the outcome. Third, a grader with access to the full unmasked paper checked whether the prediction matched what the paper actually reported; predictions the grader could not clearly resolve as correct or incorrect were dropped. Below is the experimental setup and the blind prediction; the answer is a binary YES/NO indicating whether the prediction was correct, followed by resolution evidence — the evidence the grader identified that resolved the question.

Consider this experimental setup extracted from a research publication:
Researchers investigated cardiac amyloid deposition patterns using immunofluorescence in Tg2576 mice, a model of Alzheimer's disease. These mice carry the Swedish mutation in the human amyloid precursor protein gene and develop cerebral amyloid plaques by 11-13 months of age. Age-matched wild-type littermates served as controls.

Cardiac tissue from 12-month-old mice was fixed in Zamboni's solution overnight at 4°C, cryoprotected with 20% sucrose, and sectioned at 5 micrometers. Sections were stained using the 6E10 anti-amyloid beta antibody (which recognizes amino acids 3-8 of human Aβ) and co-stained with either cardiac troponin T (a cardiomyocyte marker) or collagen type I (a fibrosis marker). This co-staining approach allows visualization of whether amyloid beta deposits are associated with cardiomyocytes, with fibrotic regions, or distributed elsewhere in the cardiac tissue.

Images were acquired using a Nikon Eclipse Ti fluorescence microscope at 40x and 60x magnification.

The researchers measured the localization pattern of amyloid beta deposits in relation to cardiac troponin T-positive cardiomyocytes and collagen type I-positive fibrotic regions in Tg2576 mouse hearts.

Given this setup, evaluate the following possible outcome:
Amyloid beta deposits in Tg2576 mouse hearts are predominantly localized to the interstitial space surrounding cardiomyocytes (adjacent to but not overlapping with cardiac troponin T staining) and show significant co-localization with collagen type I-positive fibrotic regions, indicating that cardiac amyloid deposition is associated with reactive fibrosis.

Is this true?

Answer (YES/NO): YES